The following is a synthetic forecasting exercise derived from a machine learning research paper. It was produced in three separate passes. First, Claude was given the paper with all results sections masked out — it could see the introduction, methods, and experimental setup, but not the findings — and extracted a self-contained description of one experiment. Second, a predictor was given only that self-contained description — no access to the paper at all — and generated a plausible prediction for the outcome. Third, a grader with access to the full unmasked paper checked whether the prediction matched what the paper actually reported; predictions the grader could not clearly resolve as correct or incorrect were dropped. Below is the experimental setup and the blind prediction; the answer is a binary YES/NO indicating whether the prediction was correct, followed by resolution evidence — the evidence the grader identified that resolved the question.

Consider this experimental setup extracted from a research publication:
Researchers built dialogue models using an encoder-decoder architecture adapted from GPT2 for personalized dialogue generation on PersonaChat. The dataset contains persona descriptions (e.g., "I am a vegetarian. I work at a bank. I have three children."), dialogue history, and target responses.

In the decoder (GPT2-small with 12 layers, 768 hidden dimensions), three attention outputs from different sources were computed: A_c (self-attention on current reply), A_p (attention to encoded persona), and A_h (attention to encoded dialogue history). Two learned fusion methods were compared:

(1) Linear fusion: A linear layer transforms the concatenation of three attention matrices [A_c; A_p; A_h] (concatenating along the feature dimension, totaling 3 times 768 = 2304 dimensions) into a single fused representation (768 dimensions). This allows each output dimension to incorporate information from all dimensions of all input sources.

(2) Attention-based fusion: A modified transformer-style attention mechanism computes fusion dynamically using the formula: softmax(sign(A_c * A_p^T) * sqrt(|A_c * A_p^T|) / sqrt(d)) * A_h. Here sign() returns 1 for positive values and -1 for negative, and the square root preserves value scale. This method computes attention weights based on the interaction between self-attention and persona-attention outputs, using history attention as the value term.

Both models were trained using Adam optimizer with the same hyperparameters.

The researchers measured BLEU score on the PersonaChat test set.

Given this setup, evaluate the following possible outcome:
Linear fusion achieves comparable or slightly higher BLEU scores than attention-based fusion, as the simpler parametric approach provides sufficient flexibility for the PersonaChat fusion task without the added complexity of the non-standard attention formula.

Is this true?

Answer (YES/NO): YES